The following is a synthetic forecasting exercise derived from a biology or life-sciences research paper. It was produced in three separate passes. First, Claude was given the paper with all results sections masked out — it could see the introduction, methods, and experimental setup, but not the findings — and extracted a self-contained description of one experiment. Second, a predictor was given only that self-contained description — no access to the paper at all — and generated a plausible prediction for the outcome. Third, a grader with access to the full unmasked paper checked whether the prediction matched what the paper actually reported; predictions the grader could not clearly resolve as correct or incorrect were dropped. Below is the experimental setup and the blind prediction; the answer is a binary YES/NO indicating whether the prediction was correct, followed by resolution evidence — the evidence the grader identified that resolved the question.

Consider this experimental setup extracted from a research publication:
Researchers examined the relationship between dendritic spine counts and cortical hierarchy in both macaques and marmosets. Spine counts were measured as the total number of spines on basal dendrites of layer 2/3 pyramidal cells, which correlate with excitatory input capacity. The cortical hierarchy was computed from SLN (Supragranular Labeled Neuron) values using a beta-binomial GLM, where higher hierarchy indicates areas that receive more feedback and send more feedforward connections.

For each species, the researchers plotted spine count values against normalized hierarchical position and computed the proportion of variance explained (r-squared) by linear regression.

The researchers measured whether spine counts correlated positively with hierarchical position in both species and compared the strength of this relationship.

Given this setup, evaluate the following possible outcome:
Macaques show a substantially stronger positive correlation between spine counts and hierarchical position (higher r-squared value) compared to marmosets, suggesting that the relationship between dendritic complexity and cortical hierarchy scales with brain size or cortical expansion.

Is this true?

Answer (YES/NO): NO